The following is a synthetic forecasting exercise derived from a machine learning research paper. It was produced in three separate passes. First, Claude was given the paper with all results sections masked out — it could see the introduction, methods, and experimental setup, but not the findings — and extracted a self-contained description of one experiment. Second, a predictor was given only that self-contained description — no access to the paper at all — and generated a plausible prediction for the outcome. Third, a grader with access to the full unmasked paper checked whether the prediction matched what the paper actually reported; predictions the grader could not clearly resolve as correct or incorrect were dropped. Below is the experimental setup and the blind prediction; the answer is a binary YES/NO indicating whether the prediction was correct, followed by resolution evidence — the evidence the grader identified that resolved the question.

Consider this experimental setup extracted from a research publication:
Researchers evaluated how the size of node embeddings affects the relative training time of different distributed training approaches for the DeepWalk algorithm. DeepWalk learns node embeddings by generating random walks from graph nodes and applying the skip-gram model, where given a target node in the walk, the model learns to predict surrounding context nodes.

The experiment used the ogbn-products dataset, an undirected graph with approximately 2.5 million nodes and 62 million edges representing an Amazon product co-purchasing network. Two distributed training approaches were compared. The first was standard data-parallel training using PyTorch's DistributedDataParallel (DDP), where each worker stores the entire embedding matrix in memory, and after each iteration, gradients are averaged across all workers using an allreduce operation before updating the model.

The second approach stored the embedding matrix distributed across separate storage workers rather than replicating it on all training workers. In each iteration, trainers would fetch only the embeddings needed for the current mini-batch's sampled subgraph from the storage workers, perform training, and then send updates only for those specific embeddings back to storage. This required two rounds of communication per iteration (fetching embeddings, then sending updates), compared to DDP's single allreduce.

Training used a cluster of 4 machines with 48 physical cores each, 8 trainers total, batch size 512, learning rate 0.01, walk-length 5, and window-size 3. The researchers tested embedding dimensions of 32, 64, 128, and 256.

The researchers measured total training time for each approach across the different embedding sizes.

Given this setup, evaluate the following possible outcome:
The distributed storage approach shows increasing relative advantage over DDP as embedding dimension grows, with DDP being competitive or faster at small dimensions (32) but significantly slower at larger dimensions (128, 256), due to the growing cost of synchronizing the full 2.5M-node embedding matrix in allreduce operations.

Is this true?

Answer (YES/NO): YES